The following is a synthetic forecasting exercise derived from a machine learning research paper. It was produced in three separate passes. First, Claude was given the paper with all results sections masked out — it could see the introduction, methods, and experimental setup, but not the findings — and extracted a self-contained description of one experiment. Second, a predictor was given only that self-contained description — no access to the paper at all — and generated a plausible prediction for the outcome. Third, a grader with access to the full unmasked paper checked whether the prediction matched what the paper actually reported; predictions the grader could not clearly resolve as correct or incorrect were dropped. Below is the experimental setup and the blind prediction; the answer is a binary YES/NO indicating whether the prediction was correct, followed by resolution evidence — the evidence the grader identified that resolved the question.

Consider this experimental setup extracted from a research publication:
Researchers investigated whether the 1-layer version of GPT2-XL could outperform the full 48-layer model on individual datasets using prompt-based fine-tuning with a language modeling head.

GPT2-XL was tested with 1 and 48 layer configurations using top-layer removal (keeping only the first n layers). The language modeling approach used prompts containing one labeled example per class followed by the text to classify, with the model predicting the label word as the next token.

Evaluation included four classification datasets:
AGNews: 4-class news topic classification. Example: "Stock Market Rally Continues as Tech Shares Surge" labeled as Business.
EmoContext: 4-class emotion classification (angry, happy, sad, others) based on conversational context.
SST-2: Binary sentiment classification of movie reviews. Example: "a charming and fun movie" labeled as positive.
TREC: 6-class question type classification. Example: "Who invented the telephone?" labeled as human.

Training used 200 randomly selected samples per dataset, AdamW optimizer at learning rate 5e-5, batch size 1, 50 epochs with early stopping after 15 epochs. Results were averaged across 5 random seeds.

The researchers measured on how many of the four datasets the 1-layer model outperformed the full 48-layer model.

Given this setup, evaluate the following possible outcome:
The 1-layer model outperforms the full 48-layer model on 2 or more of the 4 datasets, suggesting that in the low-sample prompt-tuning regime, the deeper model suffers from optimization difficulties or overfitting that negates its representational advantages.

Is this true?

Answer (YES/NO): YES